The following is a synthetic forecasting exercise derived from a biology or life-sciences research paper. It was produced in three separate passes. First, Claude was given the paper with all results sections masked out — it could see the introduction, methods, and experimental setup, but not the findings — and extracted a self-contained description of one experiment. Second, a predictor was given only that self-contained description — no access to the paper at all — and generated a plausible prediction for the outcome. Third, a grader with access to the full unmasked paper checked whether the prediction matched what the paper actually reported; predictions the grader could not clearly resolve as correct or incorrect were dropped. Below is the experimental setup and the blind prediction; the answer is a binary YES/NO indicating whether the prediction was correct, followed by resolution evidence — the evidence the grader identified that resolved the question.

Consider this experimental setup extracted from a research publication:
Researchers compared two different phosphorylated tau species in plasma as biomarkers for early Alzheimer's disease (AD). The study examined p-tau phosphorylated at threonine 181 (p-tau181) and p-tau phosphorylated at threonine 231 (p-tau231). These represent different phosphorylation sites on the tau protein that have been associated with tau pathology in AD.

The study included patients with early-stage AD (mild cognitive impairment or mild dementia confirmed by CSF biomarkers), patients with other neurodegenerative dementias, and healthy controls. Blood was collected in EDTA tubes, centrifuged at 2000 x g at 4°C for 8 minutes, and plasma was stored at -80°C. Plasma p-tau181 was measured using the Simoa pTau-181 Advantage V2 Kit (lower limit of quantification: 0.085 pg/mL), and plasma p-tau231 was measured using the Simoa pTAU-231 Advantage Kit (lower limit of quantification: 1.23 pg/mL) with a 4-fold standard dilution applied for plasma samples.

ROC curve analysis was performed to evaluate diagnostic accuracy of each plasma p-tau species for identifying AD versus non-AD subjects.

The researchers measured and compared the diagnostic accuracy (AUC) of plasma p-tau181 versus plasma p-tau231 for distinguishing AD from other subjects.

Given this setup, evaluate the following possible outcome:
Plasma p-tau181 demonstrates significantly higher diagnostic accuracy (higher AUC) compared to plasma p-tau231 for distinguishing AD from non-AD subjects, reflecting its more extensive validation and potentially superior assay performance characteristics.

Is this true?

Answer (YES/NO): NO